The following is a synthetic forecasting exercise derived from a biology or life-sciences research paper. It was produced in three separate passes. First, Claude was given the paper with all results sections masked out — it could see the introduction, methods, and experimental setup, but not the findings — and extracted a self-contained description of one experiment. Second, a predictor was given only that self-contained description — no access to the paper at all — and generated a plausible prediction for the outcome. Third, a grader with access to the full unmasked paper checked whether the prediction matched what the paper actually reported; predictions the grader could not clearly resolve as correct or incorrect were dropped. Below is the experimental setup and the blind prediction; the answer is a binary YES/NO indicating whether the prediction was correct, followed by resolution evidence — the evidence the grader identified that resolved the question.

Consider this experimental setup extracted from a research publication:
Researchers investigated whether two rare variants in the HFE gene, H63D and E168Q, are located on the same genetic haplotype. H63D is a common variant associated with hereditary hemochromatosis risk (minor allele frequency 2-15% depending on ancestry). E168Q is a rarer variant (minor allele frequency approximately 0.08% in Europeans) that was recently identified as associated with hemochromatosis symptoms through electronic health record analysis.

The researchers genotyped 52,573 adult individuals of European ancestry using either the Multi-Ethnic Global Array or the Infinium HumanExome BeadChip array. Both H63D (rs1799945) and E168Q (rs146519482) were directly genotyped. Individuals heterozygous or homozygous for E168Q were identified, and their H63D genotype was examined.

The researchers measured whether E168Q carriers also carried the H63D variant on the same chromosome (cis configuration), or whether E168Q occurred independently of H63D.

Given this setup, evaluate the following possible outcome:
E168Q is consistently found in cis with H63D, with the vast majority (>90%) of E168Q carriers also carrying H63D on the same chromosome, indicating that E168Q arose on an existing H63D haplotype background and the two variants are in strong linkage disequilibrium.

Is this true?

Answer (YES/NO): YES